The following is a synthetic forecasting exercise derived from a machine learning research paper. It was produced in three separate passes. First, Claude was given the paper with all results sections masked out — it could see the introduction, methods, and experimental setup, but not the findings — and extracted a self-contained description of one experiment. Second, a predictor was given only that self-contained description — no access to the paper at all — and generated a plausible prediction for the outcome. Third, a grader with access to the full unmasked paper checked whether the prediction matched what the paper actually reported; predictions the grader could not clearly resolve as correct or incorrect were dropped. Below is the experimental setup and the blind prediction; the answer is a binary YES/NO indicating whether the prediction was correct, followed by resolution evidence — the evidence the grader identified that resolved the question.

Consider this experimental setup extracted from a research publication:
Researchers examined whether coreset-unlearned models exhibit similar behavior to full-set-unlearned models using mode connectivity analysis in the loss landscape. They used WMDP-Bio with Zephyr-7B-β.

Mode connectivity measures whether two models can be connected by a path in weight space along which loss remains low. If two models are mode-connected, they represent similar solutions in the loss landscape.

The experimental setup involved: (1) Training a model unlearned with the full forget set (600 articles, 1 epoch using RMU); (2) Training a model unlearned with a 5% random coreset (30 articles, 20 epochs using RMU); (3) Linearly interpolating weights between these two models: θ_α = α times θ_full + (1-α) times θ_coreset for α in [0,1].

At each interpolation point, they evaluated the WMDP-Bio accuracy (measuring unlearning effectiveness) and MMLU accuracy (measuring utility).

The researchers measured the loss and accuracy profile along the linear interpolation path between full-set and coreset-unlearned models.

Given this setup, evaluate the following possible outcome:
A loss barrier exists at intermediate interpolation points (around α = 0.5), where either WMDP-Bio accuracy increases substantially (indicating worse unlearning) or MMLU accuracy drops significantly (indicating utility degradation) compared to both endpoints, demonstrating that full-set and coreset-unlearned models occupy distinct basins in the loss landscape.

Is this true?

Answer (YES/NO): NO